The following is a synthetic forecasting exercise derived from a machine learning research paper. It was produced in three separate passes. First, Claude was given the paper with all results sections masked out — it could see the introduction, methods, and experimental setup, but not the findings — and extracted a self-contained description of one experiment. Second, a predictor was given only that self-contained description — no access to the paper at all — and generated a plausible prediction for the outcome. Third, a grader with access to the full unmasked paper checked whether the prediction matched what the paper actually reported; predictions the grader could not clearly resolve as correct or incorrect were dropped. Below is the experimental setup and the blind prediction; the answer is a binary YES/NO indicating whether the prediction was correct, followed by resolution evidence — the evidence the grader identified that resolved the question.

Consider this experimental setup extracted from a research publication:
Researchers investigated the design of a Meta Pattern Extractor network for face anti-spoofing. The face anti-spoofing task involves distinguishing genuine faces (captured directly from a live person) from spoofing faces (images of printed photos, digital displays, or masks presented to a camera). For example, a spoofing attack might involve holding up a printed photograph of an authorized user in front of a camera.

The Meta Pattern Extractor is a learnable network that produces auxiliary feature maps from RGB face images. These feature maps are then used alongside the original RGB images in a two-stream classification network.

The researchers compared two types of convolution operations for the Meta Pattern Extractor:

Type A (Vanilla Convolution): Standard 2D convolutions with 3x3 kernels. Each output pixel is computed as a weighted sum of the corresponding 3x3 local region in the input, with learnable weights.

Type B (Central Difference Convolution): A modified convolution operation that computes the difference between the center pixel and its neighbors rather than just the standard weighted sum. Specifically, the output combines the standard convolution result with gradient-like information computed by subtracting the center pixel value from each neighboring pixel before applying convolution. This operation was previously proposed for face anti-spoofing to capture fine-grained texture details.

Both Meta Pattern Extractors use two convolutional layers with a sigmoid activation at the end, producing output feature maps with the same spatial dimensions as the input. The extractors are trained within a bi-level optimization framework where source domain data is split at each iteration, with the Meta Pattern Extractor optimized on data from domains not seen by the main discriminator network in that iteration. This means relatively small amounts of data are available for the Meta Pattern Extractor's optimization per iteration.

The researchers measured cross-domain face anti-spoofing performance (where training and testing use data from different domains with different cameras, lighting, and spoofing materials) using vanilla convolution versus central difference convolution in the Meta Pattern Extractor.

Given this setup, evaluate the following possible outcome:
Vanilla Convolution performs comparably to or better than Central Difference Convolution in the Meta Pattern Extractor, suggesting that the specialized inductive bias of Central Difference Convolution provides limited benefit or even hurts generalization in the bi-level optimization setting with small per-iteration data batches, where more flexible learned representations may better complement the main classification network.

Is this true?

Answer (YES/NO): NO